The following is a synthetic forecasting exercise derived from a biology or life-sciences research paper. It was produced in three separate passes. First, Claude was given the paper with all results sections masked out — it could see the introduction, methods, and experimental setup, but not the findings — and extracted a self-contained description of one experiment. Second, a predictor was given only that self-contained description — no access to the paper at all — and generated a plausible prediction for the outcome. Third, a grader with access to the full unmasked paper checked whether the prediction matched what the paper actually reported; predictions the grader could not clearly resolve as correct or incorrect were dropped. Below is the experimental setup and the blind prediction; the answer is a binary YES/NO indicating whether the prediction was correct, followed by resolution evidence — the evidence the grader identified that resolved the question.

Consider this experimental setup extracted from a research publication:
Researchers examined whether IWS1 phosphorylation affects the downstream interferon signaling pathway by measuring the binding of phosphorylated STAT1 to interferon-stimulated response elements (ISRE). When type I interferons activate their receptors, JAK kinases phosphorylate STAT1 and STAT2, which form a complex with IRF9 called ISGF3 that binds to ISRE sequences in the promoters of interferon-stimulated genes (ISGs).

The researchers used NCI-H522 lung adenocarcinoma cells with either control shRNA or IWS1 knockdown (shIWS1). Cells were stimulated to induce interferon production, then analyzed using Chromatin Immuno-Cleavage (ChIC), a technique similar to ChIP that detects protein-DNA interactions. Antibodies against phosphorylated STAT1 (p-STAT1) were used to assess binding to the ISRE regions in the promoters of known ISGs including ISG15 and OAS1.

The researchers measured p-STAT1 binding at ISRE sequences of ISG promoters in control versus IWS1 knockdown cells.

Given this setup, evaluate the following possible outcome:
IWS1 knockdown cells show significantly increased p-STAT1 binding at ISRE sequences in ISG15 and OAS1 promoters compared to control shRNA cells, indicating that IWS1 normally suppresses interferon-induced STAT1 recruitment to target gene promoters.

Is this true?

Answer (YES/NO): NO